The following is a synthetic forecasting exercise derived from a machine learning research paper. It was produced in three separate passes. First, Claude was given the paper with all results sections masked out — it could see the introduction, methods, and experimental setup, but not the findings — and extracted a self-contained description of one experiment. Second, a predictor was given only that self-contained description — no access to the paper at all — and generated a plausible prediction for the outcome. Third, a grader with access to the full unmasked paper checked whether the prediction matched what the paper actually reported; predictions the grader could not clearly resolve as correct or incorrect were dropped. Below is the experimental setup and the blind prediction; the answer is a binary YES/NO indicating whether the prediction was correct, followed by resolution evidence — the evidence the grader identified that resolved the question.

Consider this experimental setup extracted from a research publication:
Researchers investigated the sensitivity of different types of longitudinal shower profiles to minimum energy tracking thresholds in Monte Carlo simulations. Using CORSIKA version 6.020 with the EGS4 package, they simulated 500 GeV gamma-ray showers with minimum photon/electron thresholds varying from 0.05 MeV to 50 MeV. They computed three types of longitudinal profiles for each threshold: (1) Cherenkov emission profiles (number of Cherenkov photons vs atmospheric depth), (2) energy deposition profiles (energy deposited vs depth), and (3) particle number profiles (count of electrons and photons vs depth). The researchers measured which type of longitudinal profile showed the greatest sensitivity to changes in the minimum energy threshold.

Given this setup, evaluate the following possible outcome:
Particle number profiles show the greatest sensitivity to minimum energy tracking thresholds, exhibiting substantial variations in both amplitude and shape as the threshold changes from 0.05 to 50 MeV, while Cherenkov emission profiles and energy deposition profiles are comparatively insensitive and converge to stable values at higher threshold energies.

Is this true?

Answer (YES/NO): YES